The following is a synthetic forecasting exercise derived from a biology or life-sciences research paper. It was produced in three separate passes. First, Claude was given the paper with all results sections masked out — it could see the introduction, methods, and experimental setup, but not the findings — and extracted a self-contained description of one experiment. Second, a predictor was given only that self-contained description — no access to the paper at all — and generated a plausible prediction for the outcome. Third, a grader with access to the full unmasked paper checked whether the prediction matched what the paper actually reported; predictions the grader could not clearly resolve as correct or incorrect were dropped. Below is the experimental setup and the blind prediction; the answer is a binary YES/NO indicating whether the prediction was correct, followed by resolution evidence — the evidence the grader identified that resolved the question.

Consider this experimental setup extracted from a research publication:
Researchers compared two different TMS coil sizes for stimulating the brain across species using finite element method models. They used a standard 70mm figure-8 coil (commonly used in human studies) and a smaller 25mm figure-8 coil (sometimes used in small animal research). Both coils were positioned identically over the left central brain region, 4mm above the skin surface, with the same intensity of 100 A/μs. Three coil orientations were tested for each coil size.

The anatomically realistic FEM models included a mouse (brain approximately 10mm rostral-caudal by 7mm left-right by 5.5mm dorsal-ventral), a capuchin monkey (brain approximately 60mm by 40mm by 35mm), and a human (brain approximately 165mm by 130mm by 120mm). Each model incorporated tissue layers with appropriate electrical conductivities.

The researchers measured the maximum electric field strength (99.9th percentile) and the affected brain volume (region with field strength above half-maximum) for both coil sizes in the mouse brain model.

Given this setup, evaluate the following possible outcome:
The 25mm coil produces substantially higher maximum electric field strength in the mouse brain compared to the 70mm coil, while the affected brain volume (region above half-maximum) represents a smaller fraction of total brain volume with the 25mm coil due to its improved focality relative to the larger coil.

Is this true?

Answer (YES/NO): NO